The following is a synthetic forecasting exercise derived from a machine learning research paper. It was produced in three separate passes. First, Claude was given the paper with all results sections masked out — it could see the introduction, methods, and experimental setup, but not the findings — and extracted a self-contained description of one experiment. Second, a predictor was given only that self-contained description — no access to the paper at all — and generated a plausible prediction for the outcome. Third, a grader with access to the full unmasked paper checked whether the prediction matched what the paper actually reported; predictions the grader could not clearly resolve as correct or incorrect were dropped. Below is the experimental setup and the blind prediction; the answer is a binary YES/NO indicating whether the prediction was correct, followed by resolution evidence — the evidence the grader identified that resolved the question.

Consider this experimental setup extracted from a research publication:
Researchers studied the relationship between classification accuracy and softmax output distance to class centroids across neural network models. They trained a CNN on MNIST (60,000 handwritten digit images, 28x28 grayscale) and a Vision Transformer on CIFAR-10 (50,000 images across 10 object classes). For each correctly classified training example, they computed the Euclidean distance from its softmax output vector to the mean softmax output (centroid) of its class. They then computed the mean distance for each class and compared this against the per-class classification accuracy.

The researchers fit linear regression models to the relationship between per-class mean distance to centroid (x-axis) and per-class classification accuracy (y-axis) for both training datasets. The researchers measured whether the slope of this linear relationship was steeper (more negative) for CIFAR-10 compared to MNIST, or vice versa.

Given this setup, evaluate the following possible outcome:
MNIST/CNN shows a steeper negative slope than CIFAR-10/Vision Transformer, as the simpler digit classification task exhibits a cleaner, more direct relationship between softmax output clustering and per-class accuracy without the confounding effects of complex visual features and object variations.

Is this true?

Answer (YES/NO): NO